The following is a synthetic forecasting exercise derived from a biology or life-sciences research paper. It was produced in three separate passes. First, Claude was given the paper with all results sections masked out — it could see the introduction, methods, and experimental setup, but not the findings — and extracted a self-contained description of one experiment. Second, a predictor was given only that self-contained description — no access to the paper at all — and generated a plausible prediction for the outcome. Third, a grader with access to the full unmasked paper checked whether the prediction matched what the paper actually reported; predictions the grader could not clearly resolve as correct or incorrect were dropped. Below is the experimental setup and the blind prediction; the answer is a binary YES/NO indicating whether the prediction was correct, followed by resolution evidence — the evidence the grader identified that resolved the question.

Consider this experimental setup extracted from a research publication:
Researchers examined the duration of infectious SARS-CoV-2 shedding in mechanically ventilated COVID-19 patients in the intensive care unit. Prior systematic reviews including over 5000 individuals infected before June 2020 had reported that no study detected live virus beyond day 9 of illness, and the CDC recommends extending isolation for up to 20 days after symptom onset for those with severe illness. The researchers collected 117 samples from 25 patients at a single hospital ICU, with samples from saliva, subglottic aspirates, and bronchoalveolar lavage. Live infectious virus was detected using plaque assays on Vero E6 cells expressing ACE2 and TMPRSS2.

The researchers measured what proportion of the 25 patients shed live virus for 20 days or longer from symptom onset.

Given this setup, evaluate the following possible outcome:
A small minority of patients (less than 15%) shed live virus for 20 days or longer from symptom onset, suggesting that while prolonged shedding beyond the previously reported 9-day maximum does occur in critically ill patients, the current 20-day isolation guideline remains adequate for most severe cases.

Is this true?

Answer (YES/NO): NO